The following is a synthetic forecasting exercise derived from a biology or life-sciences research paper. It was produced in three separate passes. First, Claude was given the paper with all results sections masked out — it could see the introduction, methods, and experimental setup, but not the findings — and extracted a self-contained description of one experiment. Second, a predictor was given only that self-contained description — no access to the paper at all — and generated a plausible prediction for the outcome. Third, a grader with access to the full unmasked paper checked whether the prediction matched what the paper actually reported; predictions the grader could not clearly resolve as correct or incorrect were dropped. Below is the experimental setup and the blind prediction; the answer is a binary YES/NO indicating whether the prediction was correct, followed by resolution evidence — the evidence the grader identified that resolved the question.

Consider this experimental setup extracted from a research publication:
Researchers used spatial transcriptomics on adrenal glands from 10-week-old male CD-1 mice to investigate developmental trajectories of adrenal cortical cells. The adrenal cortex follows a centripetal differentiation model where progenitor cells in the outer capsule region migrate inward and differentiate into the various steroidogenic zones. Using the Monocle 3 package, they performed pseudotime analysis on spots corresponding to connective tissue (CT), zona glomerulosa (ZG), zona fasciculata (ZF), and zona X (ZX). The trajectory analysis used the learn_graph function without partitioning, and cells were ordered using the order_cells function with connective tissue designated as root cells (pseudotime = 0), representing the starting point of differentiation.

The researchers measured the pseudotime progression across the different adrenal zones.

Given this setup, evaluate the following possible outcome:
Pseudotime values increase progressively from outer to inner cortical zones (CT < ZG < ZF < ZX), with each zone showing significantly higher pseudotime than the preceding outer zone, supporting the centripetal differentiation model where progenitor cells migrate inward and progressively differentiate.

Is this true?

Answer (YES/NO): YES